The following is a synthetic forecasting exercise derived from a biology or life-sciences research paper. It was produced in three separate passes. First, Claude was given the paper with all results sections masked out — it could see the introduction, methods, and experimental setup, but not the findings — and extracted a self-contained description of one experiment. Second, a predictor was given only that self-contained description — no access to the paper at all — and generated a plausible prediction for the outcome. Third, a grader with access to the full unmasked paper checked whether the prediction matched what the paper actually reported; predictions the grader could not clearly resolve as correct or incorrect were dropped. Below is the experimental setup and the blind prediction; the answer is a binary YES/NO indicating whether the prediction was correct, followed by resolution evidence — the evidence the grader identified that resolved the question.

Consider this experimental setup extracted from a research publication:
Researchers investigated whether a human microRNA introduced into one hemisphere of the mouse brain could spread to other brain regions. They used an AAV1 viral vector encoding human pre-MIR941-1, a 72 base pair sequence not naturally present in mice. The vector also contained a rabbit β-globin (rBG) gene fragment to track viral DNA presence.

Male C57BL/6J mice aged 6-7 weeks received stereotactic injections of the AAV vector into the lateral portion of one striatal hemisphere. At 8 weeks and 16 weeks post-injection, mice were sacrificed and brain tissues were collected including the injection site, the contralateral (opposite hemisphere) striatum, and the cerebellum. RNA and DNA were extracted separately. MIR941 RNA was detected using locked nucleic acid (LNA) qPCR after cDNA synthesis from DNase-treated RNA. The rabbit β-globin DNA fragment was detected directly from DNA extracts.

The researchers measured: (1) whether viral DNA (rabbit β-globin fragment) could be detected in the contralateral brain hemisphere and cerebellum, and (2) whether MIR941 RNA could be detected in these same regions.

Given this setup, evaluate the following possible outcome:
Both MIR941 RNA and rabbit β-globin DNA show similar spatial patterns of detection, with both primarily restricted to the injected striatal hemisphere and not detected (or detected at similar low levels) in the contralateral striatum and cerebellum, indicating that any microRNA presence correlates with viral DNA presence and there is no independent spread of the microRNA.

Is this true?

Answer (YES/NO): NO